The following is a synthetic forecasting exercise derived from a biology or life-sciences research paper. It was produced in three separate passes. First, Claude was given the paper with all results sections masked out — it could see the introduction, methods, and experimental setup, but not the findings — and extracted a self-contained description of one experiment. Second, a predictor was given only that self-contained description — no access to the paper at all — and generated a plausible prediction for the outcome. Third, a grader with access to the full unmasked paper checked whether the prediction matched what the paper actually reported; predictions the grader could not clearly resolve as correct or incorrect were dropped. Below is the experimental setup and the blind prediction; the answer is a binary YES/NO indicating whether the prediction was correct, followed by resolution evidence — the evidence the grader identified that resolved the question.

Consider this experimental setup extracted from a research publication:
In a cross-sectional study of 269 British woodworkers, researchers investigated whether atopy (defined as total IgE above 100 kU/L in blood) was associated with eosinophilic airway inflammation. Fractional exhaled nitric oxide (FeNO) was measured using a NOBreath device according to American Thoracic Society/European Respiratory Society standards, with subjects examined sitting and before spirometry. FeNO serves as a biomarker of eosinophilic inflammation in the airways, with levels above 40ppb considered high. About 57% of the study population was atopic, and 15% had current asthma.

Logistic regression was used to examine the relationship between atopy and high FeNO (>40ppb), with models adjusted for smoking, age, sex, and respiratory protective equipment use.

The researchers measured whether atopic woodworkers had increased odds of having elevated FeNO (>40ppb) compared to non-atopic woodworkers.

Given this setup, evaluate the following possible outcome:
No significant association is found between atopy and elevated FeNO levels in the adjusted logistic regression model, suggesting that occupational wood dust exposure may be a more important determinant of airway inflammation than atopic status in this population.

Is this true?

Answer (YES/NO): NO